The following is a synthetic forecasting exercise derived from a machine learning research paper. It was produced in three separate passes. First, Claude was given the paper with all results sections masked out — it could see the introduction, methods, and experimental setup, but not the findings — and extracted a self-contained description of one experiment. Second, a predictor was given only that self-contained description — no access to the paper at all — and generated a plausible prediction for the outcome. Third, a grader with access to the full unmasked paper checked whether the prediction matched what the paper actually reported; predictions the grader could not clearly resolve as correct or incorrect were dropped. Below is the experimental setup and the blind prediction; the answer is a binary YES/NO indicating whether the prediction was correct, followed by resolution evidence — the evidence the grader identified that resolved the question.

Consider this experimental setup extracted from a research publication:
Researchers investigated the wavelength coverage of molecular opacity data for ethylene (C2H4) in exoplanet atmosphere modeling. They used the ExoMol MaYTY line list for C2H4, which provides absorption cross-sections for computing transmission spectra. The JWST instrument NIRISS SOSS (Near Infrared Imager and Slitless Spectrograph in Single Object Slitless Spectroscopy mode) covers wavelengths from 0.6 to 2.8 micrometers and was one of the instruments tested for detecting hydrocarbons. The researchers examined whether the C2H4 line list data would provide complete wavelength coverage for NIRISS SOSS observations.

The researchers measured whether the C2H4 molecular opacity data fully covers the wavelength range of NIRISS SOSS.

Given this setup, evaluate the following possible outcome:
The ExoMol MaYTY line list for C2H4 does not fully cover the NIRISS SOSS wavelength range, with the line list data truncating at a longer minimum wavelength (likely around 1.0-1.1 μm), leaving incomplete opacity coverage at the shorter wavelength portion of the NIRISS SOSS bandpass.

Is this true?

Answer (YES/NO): NO